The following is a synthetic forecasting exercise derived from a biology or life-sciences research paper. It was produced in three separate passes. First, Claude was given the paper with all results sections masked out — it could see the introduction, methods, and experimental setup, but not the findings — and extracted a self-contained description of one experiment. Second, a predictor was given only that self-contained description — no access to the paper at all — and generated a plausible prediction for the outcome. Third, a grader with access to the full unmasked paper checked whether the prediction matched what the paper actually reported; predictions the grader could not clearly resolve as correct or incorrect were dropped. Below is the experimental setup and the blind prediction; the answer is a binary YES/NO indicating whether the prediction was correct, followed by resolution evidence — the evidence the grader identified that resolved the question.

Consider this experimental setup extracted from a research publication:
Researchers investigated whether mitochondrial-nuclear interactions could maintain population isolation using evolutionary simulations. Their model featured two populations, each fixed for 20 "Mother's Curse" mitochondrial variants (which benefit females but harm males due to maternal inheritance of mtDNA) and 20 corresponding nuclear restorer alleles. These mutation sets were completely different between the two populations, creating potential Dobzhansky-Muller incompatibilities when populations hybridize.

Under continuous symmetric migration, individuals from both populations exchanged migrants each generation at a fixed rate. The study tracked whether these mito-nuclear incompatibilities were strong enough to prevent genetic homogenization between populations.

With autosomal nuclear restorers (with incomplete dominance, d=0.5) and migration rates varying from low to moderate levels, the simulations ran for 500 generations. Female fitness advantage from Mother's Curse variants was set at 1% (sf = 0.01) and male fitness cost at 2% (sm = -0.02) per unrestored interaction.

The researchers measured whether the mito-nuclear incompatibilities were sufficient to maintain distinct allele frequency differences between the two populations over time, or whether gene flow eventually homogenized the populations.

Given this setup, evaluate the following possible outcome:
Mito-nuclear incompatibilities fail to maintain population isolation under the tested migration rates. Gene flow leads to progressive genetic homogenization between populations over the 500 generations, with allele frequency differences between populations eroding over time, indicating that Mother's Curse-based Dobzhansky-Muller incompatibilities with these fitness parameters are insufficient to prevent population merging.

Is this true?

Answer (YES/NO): YES